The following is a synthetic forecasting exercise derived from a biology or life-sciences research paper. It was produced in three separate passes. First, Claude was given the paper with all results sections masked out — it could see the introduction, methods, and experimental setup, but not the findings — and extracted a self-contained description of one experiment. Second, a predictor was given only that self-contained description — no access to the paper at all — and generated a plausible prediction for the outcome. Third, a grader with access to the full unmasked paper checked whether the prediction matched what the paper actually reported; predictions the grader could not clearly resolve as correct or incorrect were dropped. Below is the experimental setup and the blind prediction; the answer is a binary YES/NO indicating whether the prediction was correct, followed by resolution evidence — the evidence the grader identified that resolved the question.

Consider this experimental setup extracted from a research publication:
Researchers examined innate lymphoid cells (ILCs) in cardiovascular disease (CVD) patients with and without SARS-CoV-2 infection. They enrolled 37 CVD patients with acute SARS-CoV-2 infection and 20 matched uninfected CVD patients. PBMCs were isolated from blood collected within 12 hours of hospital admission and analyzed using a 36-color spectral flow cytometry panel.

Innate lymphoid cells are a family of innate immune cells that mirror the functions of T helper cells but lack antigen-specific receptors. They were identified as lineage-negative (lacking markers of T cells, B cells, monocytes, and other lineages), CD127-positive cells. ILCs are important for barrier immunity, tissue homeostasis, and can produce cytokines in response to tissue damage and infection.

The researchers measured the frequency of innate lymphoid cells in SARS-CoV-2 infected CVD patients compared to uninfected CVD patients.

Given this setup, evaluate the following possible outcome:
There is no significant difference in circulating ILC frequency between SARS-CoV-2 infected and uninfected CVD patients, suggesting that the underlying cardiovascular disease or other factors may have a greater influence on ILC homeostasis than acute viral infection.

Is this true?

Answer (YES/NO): NO